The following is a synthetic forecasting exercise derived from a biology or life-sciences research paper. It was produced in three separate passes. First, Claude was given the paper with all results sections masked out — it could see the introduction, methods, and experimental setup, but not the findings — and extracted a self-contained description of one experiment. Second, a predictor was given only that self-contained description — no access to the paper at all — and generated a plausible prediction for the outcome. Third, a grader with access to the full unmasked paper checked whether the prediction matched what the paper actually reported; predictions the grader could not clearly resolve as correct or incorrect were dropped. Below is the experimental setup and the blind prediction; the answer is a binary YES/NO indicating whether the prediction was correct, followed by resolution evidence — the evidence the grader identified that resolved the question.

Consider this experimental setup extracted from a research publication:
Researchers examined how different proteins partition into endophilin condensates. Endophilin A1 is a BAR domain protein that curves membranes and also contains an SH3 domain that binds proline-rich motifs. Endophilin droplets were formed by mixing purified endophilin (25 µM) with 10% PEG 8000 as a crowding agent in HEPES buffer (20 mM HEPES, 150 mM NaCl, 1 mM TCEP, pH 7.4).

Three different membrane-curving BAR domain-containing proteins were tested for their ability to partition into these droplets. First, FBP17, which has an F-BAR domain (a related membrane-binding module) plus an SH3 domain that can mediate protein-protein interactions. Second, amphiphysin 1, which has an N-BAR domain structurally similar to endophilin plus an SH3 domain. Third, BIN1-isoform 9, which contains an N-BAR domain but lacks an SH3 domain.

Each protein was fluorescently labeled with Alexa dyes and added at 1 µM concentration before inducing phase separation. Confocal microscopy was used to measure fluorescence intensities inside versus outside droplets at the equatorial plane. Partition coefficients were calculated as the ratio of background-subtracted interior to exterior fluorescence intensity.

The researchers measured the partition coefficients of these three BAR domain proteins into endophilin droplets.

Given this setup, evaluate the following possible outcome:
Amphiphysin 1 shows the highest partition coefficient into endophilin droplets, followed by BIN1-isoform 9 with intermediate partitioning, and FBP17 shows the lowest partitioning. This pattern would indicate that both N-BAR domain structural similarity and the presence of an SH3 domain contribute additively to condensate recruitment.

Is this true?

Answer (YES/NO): NO